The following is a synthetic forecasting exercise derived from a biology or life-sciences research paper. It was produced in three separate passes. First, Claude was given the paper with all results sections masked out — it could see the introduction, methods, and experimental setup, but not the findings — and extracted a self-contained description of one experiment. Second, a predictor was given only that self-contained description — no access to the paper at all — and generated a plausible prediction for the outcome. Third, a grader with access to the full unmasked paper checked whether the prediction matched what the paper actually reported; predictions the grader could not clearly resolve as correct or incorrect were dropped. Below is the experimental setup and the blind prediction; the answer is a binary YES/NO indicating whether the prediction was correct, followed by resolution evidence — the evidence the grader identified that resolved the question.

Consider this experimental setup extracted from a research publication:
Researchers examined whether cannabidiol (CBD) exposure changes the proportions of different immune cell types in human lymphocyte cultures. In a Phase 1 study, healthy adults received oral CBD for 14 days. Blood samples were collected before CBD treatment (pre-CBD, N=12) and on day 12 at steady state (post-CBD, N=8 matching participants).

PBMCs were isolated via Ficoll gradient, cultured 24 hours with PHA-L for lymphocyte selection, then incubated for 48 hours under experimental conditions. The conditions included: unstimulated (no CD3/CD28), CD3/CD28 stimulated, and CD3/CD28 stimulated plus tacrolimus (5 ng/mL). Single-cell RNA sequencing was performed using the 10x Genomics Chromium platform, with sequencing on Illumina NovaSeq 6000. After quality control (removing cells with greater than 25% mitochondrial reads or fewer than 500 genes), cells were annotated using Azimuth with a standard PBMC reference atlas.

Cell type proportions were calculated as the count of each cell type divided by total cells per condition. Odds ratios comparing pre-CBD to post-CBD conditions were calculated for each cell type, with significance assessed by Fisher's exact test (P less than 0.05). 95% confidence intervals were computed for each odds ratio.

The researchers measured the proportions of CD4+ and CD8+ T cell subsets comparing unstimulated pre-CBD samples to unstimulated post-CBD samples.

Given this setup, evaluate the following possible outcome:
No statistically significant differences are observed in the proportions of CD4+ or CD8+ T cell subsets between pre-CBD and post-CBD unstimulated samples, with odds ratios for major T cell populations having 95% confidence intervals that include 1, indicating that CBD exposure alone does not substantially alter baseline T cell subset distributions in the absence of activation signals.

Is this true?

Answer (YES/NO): NO